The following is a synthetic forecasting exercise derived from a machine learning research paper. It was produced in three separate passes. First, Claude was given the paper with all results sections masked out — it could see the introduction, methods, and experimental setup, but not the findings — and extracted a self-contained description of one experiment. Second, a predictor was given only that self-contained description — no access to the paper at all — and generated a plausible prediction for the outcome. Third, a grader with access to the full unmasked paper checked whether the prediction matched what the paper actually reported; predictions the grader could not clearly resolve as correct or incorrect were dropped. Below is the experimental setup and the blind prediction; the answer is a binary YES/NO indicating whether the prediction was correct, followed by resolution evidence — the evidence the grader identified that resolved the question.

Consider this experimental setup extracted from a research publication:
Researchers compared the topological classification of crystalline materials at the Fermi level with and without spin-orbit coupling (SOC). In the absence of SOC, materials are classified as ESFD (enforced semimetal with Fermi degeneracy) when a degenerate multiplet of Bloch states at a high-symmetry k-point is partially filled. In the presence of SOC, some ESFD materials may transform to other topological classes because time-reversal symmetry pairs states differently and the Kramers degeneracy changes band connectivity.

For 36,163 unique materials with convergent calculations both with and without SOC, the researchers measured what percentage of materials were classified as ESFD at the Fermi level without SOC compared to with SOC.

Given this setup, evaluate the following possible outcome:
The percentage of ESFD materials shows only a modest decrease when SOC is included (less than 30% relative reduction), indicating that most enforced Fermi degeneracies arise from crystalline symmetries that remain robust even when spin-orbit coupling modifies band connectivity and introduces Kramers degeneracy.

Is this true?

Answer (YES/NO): NO